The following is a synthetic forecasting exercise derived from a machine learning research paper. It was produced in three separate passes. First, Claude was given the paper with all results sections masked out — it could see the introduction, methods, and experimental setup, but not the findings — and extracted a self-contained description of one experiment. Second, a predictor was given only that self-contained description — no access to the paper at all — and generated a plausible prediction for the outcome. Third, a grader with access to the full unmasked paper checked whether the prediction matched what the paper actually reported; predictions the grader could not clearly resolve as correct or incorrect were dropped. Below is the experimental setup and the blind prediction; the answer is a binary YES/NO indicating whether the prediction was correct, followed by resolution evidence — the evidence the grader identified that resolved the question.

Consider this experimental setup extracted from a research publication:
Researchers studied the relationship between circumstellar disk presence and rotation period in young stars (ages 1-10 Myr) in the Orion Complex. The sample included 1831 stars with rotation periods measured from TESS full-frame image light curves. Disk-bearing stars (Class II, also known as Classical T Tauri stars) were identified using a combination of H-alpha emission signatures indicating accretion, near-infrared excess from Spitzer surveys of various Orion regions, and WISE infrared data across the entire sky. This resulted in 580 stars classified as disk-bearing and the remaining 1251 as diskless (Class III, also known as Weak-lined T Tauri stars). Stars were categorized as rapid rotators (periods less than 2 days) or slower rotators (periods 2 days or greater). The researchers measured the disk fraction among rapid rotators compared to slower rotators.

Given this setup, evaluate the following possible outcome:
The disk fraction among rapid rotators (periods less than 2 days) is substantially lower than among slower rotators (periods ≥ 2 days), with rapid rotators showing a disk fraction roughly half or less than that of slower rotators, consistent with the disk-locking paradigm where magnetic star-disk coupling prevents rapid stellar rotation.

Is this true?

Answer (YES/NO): YES